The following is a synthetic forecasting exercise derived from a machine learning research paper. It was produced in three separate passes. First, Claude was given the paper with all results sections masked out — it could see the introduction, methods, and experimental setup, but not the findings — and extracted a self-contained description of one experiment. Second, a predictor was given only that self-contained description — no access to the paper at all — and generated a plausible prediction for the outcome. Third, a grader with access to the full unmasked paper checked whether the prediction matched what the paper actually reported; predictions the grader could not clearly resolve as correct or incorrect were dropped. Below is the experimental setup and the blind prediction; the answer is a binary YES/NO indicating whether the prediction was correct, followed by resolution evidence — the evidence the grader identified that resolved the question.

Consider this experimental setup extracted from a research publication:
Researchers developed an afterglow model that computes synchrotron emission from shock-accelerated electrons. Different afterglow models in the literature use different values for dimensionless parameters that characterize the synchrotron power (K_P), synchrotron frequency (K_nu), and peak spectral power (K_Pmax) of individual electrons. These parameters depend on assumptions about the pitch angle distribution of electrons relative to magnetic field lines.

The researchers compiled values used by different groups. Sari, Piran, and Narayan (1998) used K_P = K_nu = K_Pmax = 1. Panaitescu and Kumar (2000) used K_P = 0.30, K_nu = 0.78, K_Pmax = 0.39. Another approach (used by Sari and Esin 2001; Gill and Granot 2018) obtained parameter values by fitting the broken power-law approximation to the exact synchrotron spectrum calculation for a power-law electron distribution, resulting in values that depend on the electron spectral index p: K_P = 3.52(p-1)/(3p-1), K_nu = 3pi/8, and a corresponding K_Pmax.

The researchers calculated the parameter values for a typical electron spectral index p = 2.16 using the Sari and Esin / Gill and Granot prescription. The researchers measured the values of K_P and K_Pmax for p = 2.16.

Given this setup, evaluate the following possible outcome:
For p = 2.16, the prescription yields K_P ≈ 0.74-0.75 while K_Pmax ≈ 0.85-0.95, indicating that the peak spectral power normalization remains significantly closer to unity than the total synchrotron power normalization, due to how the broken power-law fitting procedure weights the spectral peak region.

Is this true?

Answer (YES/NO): NO